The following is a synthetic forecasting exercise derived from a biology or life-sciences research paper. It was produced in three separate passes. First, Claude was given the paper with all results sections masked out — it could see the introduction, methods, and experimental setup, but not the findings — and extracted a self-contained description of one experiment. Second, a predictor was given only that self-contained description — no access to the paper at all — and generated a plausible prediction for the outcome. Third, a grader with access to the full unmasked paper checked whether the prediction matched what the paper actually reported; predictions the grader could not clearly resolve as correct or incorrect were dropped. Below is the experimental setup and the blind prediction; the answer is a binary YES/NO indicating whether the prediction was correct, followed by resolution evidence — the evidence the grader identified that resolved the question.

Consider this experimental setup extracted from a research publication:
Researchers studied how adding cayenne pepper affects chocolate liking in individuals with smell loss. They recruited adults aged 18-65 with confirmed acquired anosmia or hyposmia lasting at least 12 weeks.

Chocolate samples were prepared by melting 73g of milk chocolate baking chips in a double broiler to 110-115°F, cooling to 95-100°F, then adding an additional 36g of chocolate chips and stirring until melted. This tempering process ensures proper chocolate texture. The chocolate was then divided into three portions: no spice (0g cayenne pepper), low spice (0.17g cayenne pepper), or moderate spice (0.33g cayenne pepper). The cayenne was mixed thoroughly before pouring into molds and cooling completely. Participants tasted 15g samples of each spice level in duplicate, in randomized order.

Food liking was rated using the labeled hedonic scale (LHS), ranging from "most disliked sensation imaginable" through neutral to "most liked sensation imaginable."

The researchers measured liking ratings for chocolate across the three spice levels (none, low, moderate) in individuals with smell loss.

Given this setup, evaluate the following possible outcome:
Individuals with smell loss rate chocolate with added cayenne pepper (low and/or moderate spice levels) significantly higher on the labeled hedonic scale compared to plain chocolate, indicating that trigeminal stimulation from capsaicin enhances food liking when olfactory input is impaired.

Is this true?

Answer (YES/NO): NO